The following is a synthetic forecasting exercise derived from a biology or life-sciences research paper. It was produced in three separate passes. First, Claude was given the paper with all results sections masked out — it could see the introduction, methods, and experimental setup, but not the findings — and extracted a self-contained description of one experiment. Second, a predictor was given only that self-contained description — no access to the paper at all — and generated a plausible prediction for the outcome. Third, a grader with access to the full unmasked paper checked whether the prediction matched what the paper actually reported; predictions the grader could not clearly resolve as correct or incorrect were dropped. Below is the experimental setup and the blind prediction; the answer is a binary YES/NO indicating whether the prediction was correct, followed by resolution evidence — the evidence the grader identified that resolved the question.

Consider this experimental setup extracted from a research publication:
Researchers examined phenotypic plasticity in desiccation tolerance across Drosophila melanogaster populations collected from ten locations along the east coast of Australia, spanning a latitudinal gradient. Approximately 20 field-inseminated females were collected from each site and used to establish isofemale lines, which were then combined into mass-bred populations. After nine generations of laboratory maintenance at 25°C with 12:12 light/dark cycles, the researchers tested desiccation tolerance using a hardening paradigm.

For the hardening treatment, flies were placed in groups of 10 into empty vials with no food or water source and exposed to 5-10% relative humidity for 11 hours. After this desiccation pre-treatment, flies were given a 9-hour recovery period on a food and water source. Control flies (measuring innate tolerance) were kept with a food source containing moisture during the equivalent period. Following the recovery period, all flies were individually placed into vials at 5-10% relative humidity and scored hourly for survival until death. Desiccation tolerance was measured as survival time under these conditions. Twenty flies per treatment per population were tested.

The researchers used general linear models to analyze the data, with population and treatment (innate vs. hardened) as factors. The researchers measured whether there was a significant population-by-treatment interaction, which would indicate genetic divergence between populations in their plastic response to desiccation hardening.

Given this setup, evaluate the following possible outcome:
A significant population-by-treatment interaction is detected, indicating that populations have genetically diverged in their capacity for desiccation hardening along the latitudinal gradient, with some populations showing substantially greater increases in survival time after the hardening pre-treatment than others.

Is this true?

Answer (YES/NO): YES